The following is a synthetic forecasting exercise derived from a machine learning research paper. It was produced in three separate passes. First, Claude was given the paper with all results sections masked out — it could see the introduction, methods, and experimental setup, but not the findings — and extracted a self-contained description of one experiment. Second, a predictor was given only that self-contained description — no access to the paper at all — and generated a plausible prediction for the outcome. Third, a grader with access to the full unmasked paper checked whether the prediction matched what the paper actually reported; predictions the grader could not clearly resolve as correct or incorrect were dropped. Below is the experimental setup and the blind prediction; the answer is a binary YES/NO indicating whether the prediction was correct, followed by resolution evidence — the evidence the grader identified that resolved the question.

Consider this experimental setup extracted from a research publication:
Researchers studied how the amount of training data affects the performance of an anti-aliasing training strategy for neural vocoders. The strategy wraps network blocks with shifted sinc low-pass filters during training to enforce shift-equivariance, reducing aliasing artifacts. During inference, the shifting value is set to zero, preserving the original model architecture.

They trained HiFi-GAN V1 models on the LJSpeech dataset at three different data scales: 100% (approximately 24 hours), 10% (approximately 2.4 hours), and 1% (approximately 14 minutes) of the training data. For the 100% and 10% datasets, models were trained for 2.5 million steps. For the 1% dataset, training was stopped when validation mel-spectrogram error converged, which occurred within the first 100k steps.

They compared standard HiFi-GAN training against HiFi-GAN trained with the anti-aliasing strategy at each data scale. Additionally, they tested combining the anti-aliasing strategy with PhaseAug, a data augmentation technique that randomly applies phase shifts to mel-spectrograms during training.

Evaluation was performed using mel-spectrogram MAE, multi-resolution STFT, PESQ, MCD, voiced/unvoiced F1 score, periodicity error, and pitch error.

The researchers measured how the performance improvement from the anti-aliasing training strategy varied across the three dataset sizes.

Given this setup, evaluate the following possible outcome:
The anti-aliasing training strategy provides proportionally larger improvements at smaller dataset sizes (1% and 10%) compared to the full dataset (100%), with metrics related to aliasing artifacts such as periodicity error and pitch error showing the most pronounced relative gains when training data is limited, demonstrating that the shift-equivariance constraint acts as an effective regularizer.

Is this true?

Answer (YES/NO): NO